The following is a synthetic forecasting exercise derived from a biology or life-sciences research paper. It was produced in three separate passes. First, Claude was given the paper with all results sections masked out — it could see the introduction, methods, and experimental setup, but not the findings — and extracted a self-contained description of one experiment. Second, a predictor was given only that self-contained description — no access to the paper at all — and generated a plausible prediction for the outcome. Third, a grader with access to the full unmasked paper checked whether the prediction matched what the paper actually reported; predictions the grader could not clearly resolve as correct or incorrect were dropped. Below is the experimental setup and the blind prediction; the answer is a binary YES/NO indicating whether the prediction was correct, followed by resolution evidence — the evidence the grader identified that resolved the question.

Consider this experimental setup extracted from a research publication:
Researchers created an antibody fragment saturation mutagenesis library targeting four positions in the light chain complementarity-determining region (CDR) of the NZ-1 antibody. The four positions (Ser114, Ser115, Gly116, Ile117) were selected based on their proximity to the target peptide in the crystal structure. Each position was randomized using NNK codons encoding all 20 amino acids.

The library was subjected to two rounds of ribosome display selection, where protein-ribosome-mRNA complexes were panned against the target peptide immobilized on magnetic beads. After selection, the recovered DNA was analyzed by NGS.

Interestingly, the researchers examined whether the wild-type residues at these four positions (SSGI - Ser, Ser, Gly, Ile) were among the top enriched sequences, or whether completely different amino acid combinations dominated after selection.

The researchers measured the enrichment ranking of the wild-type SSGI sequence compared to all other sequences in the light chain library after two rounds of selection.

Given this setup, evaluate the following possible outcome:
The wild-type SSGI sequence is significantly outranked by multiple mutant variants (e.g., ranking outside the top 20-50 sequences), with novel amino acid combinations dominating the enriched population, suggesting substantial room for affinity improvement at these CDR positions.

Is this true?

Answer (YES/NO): NO